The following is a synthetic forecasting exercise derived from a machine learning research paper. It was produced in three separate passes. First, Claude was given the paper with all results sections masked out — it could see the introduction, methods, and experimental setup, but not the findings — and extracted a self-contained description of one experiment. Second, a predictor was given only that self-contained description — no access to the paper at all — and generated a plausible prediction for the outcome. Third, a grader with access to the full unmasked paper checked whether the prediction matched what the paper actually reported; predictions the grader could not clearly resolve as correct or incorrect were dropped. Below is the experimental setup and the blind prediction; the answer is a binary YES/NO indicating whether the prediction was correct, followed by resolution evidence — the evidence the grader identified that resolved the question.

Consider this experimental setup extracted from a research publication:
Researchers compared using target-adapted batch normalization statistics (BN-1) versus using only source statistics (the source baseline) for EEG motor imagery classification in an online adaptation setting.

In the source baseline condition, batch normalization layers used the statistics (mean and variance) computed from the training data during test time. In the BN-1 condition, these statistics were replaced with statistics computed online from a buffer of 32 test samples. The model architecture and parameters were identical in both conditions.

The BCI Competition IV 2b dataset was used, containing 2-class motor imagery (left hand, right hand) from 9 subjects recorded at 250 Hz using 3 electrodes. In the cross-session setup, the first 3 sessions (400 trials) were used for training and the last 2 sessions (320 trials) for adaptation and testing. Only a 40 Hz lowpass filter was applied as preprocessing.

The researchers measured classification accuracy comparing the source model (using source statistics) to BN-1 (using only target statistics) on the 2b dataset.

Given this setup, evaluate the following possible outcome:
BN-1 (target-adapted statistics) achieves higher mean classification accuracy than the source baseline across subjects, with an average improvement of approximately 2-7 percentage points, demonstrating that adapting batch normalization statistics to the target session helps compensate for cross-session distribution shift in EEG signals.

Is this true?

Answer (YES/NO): NO